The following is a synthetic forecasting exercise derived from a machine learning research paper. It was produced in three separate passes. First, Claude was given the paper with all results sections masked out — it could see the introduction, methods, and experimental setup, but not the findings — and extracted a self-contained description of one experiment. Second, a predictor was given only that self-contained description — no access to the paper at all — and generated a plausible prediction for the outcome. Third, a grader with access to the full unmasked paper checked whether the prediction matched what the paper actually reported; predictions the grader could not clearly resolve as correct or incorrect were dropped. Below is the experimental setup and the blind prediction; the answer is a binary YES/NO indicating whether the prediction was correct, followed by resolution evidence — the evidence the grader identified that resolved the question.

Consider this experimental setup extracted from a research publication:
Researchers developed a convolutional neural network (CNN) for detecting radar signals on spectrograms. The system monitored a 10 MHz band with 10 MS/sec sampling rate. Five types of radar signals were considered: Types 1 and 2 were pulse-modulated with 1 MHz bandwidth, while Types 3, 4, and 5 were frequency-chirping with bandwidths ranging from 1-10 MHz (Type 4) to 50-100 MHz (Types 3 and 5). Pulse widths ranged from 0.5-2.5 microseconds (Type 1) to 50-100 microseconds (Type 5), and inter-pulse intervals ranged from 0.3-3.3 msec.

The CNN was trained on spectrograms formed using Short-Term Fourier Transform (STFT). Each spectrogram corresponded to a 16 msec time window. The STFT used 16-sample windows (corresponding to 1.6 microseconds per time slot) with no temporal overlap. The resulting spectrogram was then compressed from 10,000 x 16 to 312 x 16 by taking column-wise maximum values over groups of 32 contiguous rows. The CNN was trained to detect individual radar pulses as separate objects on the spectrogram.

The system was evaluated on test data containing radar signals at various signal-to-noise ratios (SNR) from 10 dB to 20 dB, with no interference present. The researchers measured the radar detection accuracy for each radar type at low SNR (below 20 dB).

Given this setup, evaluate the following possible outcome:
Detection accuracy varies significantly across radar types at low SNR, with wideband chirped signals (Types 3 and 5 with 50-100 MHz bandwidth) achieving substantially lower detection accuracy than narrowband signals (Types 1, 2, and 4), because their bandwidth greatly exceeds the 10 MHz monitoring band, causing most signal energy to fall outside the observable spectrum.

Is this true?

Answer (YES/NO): NO